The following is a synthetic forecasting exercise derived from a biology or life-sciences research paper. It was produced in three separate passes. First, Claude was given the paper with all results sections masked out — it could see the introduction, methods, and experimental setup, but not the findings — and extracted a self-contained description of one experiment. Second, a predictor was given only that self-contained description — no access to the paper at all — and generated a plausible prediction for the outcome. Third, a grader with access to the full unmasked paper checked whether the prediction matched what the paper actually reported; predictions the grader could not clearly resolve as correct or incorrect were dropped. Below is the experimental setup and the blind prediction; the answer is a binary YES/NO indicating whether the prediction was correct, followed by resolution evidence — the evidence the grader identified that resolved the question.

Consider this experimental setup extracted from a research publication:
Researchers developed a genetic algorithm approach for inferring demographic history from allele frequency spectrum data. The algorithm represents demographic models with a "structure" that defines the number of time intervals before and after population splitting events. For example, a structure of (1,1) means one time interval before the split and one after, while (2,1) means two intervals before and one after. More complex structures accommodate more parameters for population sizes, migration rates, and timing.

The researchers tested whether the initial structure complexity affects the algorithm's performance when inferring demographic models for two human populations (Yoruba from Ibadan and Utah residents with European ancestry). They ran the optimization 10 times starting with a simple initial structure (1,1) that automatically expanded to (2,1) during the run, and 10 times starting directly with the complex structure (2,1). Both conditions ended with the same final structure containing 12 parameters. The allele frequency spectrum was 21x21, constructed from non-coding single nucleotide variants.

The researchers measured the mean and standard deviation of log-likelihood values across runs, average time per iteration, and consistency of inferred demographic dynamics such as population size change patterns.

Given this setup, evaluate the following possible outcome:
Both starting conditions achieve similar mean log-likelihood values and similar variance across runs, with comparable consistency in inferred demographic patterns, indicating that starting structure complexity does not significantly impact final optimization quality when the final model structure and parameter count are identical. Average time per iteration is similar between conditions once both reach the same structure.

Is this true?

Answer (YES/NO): NO